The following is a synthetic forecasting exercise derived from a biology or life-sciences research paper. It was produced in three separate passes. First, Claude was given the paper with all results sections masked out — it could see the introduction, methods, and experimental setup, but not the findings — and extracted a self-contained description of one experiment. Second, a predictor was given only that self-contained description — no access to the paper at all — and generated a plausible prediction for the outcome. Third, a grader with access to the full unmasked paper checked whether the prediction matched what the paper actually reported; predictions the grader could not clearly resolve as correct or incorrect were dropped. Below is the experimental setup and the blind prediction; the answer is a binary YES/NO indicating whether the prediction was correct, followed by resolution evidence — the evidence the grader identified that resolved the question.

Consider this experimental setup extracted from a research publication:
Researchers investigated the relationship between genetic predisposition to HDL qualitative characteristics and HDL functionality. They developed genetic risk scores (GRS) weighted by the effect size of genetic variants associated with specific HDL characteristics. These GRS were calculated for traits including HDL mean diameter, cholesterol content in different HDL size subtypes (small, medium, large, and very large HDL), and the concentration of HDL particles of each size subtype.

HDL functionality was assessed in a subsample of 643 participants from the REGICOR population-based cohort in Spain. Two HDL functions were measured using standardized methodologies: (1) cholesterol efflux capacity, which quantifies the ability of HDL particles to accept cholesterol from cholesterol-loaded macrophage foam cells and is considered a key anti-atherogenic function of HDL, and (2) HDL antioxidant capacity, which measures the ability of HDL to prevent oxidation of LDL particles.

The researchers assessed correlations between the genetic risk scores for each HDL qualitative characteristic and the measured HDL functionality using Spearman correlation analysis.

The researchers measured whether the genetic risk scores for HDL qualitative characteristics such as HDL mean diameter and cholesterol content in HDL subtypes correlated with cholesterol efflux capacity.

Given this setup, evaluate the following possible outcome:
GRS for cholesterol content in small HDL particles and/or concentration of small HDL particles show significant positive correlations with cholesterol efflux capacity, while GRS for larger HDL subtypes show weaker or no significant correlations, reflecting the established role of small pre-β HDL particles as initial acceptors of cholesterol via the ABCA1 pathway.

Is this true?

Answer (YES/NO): NO